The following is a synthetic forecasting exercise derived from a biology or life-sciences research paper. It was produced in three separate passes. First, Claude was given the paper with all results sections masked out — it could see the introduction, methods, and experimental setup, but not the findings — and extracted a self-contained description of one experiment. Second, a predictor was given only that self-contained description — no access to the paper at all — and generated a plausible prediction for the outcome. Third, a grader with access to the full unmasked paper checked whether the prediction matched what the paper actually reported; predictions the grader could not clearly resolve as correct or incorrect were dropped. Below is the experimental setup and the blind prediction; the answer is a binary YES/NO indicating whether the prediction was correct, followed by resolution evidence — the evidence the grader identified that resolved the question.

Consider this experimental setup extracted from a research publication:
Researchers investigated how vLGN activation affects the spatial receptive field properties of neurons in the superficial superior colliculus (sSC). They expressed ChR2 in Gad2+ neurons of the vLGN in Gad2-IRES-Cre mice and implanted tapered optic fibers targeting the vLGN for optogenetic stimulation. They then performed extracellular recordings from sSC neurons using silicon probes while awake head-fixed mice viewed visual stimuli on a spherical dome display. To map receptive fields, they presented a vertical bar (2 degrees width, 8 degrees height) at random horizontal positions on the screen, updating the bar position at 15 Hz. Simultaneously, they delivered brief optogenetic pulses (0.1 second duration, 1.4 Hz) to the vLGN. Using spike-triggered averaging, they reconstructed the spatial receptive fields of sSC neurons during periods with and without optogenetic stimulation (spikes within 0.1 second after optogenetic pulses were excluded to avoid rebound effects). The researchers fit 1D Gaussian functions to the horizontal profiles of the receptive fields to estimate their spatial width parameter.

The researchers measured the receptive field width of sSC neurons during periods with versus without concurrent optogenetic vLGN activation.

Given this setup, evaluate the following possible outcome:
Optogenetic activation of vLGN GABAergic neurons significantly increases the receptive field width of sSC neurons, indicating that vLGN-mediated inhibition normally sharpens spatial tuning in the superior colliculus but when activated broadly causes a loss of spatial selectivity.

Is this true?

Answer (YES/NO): NO